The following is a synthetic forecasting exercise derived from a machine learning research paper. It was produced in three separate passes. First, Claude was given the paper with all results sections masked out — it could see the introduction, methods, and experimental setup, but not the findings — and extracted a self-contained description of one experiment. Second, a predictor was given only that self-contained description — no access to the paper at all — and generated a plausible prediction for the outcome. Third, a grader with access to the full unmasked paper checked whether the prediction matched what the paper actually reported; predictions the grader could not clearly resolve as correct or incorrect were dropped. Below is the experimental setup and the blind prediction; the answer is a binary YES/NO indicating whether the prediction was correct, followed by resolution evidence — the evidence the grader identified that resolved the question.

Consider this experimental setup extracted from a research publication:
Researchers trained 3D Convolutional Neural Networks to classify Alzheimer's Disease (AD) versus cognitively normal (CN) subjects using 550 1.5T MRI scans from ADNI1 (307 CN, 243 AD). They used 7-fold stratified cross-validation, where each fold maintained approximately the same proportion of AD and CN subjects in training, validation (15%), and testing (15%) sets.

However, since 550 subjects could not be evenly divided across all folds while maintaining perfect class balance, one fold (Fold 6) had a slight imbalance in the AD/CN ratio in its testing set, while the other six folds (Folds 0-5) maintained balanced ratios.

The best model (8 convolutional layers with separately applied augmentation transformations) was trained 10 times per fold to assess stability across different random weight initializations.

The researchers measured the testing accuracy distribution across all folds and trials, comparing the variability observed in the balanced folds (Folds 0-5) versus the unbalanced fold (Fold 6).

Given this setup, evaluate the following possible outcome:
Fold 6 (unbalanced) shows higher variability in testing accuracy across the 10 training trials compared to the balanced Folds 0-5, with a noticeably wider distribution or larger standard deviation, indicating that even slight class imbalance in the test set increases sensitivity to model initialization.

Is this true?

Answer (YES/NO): YES